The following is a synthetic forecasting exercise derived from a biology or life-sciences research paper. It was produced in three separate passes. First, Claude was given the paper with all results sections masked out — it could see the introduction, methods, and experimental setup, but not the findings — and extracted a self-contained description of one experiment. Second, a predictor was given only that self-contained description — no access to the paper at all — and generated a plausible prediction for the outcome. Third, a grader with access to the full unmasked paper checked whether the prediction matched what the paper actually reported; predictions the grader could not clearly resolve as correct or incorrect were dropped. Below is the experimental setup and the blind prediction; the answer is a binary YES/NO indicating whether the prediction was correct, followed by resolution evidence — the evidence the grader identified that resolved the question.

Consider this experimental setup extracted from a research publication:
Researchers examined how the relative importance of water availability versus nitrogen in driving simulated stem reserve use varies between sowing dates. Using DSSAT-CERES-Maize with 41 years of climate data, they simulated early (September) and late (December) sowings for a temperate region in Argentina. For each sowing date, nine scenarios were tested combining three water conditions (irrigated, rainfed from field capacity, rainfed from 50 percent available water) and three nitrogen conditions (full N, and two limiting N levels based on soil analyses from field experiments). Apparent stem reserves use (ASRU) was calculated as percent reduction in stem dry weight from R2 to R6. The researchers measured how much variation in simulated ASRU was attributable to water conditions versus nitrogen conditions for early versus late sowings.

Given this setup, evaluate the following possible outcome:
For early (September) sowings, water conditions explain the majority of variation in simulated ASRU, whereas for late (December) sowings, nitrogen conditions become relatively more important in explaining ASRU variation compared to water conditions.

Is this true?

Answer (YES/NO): NO